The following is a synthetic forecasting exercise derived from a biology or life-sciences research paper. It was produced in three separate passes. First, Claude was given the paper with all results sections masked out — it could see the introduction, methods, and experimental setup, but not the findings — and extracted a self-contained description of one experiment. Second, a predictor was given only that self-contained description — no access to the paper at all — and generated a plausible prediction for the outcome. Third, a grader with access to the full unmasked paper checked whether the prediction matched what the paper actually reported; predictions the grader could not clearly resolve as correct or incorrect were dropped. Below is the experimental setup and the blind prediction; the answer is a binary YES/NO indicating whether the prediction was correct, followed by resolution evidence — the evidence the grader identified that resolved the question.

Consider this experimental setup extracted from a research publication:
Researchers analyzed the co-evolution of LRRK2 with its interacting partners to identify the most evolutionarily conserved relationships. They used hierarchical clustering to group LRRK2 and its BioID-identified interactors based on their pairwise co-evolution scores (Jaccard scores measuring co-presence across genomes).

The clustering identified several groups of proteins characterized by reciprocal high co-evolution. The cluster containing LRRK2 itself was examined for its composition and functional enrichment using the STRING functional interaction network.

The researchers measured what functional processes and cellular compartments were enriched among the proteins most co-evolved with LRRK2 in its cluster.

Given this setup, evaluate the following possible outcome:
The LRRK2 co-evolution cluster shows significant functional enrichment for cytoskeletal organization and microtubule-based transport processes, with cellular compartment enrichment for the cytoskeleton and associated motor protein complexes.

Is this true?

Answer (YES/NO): NO